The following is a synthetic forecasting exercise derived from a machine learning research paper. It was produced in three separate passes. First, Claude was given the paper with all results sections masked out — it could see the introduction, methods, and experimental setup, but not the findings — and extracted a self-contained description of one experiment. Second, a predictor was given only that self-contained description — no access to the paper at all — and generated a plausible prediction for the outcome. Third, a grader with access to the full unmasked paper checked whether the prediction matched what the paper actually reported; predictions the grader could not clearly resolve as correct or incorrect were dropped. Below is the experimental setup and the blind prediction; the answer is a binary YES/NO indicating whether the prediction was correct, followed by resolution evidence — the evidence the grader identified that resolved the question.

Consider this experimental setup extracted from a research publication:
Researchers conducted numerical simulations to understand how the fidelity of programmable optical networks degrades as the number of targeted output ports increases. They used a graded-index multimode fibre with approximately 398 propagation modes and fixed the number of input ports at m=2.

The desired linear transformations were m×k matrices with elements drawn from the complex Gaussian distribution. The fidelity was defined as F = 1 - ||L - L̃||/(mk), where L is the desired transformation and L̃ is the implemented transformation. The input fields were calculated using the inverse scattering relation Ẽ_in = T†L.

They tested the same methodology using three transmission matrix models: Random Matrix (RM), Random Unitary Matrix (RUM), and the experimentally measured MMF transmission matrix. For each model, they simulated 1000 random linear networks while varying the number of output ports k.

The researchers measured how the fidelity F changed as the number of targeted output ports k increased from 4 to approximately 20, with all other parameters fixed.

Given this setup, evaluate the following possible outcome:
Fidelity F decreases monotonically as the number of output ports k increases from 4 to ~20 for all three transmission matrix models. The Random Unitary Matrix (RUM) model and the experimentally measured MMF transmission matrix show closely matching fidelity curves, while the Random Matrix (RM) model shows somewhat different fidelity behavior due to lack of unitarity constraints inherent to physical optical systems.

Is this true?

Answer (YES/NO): NO